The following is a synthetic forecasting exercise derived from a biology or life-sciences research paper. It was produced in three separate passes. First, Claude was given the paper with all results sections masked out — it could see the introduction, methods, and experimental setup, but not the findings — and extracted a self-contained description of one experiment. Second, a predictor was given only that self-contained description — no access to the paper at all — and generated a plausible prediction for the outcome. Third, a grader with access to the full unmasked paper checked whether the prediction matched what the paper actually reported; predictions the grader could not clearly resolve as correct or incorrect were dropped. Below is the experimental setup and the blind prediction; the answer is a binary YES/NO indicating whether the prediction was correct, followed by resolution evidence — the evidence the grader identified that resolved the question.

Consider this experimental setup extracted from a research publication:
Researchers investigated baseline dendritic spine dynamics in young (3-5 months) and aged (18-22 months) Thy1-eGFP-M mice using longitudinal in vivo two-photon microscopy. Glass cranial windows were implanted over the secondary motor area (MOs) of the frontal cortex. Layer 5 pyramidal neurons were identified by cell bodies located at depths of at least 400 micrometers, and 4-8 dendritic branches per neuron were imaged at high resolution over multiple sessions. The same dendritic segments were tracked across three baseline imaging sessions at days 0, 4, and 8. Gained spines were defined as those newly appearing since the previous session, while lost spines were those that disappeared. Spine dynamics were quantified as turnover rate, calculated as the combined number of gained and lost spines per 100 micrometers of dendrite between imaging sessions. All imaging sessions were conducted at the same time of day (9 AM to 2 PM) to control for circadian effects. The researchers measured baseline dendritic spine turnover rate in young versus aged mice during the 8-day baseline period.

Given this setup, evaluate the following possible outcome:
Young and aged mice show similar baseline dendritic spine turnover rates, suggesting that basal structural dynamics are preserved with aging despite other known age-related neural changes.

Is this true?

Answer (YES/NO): YES